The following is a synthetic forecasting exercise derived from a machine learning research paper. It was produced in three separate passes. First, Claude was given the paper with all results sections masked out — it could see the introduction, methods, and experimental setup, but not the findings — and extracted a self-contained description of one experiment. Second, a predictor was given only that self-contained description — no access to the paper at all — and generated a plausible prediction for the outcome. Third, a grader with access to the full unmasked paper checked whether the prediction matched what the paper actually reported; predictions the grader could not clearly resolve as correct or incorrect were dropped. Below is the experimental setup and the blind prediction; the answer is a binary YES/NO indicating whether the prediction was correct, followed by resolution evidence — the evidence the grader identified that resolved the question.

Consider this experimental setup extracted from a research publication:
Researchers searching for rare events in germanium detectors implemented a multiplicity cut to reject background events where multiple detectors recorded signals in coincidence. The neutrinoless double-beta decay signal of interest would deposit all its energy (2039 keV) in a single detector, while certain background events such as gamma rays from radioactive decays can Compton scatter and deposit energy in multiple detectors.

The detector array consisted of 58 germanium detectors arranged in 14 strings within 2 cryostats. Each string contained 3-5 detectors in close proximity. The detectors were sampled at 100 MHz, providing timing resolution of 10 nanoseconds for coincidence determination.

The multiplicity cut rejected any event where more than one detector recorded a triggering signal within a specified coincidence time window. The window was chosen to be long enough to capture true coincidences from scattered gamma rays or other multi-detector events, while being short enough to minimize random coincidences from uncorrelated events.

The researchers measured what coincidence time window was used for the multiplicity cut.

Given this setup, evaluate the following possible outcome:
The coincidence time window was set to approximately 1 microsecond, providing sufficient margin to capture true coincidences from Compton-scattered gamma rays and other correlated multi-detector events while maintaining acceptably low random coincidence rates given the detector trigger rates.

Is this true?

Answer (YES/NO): NO